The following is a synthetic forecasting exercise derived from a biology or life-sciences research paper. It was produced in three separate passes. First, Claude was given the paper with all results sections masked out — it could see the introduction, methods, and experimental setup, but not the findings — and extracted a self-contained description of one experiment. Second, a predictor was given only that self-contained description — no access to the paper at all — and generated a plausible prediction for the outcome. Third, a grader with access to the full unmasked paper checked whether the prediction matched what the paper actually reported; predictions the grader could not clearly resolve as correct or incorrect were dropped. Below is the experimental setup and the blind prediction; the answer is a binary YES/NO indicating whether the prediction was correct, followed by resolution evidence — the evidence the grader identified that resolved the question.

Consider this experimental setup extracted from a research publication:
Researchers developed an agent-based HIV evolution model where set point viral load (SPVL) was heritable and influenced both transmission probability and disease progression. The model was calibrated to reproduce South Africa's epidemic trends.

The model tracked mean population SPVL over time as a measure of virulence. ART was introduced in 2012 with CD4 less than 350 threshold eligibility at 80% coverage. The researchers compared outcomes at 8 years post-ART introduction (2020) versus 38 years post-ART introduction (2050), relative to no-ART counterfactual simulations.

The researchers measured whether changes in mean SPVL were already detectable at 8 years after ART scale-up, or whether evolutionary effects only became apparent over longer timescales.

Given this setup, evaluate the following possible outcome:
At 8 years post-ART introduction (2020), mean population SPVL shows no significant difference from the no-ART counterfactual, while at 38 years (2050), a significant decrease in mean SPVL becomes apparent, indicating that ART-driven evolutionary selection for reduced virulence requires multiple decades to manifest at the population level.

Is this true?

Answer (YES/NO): NO